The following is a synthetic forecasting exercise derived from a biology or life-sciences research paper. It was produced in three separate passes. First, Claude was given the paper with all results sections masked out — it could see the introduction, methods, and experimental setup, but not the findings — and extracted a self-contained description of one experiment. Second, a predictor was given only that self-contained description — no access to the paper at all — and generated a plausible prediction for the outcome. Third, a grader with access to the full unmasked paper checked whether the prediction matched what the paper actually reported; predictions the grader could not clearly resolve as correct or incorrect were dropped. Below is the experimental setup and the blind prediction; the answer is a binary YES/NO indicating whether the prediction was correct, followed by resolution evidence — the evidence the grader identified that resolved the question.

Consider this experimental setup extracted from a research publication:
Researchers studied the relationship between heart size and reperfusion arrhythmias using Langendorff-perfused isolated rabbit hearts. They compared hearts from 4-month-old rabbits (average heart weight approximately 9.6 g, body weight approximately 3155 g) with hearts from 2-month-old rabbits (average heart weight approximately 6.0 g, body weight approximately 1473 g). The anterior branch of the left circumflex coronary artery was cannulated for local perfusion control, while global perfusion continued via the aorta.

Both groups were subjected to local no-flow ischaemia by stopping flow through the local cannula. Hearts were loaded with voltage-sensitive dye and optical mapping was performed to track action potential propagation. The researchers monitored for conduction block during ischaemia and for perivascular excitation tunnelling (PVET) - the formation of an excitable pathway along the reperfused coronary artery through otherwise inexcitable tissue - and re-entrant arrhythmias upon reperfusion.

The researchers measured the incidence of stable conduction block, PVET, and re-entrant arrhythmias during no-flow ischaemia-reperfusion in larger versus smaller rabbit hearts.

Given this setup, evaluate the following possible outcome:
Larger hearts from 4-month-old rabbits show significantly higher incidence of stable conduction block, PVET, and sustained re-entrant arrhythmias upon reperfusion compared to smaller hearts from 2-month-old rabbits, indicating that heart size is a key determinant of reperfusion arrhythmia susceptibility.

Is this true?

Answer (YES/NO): YES